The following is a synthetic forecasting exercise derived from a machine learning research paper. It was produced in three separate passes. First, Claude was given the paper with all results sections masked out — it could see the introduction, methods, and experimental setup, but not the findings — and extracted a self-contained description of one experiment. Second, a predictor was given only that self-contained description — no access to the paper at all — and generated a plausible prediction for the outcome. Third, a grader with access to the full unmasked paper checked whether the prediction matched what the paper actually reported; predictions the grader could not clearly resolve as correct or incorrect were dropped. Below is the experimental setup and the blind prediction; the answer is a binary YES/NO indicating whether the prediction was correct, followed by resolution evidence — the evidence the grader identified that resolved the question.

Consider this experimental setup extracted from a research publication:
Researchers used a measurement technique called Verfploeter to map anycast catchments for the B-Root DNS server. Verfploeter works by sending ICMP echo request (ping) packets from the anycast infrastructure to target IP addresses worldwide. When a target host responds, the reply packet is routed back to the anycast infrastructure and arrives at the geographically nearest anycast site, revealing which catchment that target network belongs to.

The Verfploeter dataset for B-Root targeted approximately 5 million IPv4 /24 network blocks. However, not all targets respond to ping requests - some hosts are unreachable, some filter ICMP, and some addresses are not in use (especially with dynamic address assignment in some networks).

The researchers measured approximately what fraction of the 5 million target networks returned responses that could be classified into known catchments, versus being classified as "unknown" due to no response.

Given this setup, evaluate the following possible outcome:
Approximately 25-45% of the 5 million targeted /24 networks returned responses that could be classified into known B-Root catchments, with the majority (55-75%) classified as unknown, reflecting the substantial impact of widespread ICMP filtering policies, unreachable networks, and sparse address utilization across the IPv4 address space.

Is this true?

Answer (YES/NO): NO